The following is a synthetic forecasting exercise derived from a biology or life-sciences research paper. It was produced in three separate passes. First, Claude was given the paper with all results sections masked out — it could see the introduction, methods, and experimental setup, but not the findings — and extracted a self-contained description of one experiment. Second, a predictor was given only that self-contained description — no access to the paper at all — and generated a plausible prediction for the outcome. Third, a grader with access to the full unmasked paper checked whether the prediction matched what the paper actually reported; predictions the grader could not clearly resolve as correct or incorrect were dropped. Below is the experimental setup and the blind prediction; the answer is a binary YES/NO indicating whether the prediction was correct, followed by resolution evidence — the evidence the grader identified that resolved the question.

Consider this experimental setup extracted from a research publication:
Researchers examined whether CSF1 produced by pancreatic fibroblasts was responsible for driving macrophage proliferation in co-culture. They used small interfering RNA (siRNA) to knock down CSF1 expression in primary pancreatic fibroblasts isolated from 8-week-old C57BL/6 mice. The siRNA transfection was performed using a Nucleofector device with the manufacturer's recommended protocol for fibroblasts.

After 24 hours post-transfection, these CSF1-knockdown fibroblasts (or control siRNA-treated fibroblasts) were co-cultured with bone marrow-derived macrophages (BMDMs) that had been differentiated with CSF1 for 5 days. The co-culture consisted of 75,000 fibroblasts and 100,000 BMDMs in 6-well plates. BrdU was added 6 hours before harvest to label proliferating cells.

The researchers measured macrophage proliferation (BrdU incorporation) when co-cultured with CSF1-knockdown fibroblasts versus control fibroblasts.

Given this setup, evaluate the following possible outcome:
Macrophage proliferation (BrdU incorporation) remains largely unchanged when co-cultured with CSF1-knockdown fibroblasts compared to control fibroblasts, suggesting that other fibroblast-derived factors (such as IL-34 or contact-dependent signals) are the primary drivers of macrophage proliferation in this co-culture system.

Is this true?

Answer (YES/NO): NO